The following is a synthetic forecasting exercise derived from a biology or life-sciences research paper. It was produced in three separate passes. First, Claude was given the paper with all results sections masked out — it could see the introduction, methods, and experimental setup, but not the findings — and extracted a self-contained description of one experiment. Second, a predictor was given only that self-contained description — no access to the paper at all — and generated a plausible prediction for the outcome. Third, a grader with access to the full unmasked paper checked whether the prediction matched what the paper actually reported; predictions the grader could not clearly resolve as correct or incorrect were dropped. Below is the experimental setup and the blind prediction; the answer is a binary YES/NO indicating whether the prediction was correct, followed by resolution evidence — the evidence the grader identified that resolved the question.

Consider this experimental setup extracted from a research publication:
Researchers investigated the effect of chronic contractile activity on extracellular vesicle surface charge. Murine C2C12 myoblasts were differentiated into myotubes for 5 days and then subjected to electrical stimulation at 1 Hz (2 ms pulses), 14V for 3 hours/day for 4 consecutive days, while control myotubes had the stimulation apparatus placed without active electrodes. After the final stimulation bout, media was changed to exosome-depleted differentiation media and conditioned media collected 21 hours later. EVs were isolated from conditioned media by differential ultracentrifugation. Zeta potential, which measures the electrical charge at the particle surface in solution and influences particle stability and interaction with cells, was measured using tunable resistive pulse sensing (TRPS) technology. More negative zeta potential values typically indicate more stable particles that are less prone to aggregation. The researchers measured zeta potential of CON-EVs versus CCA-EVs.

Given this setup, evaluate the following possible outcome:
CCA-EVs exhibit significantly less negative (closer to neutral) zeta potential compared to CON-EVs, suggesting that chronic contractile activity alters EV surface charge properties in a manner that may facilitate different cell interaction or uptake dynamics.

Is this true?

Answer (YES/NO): NO